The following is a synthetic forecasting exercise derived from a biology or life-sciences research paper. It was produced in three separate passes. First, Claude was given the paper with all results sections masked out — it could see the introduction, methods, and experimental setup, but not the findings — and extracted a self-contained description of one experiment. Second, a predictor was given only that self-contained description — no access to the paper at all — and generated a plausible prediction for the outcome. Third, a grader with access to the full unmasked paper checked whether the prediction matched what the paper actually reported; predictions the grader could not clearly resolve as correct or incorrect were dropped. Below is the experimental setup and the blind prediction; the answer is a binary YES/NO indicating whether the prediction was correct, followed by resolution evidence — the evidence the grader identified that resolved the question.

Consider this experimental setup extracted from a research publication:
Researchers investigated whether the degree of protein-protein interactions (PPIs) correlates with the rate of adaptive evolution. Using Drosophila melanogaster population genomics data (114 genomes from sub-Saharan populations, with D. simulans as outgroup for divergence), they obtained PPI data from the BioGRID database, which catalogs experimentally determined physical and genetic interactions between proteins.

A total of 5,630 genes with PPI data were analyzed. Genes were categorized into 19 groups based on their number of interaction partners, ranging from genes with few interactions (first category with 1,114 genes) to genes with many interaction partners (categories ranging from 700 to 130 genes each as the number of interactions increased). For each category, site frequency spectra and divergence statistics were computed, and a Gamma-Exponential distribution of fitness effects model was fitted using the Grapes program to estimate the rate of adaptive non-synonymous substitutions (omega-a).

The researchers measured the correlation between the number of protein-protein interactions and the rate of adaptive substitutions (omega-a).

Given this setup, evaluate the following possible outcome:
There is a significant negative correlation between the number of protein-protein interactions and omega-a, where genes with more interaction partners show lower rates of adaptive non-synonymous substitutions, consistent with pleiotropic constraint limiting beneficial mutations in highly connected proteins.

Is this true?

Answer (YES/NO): NO